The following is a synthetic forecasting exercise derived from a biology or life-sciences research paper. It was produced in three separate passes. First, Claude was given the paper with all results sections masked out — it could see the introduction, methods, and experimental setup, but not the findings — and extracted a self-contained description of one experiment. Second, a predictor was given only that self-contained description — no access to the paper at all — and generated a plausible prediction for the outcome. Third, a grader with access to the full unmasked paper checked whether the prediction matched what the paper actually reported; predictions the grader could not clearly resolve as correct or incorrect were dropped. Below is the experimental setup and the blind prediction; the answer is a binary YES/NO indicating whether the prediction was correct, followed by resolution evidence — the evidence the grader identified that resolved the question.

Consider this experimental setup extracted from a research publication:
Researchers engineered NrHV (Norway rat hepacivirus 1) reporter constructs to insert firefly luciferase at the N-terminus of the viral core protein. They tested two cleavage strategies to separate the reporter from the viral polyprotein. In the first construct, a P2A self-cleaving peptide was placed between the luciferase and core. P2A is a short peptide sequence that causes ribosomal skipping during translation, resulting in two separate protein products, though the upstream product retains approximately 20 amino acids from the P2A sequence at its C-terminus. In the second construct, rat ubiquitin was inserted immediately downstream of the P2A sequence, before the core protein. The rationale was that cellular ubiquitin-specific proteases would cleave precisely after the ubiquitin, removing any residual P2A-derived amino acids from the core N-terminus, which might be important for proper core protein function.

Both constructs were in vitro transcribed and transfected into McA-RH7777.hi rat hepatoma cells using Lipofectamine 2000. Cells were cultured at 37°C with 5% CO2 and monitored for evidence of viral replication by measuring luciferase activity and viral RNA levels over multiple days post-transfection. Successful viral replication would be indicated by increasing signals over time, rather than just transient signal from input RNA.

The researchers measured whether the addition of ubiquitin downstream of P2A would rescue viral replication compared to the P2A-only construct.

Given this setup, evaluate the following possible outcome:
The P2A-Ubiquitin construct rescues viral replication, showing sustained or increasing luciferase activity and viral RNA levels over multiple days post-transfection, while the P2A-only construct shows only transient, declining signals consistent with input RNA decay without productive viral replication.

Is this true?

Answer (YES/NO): NO